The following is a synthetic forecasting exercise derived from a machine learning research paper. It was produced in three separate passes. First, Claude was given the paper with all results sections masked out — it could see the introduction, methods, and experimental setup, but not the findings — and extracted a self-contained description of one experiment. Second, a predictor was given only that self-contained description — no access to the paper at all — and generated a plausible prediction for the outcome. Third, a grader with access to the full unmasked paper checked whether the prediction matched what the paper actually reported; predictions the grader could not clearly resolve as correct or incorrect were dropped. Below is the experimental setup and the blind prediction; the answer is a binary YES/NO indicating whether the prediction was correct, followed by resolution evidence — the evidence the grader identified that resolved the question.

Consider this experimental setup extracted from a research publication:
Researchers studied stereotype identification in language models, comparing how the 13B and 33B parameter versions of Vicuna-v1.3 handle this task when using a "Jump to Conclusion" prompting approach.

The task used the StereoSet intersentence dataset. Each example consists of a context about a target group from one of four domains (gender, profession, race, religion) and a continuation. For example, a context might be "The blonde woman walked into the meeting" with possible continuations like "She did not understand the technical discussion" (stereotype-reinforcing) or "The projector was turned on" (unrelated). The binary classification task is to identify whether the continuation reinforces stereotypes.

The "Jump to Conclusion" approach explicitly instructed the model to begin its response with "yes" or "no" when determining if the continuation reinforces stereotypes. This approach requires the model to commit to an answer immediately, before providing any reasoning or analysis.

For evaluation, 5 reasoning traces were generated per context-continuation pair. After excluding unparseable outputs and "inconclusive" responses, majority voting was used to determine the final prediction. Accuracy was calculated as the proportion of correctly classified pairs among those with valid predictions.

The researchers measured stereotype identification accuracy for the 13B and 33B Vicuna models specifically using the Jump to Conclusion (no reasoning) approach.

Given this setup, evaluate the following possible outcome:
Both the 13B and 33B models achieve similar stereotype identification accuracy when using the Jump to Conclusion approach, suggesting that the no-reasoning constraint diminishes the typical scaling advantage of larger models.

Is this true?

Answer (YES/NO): YES